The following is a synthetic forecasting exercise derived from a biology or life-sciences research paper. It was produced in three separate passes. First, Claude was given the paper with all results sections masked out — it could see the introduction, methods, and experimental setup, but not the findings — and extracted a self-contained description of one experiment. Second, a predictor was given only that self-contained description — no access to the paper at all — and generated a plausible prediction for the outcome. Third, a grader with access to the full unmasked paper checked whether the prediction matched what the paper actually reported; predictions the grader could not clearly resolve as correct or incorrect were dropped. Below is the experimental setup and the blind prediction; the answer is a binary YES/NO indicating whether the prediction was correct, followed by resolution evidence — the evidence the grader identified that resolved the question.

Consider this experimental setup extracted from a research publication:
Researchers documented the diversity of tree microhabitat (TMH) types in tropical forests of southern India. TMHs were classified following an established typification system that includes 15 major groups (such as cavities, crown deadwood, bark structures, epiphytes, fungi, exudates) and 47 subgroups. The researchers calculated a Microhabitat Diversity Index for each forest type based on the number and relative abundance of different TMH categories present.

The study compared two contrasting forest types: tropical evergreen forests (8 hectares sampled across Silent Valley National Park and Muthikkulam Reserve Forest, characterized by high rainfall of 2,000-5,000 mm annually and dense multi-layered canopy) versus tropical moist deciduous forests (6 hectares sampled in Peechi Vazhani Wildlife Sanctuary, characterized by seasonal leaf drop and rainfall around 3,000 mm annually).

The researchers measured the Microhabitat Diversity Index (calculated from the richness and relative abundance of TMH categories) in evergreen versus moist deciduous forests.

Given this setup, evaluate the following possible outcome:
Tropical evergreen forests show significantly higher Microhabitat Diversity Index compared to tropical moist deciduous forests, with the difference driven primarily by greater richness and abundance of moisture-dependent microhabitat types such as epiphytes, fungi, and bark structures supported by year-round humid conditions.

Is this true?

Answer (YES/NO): NO